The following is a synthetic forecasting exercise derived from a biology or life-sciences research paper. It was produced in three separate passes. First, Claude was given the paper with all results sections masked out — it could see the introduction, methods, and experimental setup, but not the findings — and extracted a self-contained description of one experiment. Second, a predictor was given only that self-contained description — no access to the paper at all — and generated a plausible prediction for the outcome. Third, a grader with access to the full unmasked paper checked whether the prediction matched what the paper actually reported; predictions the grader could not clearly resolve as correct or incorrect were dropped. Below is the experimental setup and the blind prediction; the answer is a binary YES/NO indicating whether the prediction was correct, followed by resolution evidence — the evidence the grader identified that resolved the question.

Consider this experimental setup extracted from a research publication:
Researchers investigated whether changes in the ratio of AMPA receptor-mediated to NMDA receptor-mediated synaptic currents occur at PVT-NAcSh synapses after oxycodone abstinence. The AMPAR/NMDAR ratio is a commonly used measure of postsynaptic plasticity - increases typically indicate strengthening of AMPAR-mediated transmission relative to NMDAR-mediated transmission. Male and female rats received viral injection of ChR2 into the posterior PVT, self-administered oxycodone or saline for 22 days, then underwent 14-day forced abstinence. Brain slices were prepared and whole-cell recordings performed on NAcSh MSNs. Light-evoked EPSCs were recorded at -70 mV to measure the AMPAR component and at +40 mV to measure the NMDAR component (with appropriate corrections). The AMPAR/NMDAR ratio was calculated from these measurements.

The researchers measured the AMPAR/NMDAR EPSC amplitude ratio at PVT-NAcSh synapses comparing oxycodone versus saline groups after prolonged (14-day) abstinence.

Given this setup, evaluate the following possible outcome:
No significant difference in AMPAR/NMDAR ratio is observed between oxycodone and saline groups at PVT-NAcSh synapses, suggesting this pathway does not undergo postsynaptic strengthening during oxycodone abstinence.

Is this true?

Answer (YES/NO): YES